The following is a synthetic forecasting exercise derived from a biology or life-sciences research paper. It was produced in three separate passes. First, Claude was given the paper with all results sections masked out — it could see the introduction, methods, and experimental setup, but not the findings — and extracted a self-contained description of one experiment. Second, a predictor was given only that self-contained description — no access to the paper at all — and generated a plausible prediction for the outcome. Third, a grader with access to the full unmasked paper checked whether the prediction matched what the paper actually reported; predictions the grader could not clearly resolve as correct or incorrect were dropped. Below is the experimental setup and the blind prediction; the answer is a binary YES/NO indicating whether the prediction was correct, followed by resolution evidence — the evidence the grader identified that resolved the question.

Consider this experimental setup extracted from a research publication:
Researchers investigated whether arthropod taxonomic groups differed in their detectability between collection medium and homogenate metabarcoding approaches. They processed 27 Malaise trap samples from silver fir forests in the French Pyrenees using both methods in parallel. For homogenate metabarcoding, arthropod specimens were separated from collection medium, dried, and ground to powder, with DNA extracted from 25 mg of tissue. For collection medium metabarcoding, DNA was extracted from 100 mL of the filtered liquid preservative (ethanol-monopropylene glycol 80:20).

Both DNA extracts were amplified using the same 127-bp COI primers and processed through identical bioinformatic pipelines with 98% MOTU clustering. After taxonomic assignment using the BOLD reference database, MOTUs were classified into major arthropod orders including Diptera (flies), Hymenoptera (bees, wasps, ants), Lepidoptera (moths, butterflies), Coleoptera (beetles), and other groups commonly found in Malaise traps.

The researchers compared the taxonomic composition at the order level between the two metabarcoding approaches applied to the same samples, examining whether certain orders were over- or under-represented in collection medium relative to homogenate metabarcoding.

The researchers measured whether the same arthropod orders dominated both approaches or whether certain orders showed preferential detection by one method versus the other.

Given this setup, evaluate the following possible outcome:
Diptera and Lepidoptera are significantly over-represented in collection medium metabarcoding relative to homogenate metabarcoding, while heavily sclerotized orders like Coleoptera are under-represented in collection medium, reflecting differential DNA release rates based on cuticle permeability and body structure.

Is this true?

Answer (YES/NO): NO